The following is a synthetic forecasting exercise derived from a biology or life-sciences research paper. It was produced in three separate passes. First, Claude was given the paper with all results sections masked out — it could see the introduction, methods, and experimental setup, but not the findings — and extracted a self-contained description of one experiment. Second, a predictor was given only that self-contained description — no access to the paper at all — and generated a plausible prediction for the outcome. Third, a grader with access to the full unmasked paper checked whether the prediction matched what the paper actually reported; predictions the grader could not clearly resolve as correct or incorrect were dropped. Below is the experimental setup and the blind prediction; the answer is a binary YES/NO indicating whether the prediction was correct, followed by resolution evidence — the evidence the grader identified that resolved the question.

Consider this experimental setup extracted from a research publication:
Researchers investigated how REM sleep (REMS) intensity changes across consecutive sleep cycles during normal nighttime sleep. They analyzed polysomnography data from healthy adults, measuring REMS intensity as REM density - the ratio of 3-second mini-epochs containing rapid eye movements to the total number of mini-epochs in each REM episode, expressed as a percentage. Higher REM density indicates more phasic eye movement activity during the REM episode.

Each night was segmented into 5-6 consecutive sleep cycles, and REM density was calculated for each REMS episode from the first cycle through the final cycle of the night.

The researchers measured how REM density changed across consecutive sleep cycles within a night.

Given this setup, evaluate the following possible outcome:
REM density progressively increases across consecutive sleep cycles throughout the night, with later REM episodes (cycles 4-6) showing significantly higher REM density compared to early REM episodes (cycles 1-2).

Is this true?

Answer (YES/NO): YES